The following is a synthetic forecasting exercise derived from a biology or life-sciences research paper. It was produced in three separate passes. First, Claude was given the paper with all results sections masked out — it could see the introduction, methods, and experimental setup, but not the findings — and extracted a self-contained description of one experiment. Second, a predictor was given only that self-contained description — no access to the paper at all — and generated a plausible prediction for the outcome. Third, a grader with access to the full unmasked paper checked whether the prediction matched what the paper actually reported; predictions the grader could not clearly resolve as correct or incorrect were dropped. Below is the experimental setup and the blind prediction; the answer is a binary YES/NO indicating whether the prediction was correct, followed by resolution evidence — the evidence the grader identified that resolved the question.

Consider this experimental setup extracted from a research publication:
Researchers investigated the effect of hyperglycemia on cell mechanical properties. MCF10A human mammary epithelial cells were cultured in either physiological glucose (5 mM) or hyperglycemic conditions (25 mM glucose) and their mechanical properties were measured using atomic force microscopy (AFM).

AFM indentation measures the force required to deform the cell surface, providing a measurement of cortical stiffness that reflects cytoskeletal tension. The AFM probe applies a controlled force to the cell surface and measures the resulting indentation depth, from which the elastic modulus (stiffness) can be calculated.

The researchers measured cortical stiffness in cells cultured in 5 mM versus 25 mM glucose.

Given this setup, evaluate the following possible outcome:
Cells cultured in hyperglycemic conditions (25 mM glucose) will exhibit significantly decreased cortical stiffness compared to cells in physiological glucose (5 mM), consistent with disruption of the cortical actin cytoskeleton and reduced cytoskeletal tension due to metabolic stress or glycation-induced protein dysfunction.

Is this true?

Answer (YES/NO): NO